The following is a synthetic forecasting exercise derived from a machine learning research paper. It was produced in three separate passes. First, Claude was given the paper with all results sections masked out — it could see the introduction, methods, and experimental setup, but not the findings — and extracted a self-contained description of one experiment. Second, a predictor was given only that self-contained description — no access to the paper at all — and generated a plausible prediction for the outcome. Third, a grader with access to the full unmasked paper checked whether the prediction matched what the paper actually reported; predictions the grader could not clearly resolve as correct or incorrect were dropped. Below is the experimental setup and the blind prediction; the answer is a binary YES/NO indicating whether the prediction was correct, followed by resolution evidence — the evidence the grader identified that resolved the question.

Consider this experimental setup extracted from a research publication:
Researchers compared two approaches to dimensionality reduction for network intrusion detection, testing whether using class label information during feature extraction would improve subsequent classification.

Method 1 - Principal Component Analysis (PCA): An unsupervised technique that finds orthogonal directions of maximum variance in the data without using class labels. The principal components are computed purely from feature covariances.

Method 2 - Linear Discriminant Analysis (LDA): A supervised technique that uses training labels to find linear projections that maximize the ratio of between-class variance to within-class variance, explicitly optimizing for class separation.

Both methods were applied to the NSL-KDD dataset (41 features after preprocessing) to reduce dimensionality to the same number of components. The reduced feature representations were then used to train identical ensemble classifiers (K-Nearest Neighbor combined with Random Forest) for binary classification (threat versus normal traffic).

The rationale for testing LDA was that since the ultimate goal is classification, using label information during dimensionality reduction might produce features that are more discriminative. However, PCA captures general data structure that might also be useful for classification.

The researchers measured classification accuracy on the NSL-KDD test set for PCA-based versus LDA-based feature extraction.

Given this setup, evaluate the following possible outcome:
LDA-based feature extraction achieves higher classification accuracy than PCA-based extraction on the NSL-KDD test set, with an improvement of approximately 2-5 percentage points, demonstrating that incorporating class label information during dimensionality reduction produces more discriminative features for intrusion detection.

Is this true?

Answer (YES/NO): NO